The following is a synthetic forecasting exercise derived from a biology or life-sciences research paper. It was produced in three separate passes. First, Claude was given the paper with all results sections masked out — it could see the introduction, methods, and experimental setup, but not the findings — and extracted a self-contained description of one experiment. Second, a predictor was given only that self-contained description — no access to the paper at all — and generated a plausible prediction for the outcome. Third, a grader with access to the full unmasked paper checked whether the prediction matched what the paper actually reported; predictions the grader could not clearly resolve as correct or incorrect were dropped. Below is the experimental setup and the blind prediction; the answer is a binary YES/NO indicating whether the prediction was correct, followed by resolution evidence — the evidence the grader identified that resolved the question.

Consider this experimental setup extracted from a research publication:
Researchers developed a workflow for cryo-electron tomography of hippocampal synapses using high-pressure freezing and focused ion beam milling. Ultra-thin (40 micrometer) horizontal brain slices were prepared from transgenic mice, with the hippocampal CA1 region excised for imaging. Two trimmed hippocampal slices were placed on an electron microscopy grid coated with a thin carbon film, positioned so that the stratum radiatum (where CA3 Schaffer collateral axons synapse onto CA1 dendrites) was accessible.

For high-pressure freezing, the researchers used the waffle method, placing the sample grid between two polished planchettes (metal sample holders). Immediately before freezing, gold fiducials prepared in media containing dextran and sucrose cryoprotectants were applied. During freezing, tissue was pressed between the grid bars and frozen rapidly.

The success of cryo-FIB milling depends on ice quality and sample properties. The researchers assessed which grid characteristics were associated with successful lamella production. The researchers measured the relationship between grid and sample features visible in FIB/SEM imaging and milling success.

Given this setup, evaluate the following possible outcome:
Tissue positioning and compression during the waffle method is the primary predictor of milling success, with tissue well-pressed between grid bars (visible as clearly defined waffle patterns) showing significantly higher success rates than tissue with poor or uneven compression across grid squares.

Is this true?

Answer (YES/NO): NO